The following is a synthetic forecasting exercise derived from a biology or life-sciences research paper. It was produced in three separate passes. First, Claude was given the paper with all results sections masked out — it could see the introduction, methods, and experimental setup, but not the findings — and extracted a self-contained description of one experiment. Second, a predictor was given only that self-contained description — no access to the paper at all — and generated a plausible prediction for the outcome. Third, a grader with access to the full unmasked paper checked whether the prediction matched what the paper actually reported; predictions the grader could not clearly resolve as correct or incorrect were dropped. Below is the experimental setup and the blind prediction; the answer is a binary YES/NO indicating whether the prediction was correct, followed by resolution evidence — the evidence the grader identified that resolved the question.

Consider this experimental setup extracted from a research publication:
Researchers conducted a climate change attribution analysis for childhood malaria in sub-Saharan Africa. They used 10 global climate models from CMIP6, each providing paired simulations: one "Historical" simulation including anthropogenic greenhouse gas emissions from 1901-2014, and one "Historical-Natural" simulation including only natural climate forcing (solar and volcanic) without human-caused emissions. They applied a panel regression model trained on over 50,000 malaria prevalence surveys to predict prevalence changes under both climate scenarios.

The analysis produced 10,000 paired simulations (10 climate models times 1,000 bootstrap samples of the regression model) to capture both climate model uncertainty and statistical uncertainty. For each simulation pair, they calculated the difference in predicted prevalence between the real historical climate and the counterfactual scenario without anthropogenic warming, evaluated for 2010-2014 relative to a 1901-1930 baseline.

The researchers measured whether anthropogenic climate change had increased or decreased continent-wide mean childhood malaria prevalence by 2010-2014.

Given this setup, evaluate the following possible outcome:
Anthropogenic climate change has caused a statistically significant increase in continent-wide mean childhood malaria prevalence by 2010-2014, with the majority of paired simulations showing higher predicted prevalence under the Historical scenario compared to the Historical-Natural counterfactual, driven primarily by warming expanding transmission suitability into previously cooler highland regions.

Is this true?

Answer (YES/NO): NO